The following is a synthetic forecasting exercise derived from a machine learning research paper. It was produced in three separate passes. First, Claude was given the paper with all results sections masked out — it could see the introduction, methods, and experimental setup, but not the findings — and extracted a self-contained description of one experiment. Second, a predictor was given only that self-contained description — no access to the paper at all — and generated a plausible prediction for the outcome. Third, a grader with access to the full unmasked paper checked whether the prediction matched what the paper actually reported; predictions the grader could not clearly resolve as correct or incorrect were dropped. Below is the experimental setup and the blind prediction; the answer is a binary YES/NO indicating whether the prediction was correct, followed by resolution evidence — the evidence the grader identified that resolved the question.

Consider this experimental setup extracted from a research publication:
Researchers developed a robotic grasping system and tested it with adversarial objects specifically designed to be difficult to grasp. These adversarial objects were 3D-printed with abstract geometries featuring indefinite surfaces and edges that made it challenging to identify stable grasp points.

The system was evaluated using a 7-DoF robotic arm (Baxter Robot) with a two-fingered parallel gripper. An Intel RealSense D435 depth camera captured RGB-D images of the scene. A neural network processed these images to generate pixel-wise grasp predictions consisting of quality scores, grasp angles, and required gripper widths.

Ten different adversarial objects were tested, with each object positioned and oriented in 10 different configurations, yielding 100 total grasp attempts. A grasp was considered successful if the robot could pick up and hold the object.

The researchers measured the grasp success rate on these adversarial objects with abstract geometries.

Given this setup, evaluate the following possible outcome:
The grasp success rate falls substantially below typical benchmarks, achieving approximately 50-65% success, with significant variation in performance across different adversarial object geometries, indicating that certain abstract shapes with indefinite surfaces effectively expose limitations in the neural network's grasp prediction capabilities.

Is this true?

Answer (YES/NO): NO